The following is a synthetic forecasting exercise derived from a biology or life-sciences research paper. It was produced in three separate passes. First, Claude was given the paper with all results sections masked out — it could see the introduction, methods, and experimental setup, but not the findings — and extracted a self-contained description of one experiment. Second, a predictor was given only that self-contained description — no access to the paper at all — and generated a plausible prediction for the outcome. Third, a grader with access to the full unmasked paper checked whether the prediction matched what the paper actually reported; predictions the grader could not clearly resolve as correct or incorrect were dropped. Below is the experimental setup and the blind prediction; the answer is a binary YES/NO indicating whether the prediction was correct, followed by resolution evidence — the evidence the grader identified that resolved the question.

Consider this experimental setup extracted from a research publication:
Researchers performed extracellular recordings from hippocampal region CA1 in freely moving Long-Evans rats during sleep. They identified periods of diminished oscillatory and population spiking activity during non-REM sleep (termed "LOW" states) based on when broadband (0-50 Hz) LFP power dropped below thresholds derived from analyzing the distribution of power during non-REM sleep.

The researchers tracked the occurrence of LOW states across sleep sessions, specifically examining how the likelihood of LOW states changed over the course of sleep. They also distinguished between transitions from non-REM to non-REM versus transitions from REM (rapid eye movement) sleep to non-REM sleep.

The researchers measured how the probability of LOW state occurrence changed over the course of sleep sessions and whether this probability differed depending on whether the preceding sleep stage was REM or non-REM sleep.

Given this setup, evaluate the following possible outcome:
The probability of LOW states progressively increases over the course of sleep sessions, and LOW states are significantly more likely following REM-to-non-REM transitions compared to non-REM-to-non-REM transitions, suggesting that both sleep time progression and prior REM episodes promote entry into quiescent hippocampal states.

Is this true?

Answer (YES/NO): YES